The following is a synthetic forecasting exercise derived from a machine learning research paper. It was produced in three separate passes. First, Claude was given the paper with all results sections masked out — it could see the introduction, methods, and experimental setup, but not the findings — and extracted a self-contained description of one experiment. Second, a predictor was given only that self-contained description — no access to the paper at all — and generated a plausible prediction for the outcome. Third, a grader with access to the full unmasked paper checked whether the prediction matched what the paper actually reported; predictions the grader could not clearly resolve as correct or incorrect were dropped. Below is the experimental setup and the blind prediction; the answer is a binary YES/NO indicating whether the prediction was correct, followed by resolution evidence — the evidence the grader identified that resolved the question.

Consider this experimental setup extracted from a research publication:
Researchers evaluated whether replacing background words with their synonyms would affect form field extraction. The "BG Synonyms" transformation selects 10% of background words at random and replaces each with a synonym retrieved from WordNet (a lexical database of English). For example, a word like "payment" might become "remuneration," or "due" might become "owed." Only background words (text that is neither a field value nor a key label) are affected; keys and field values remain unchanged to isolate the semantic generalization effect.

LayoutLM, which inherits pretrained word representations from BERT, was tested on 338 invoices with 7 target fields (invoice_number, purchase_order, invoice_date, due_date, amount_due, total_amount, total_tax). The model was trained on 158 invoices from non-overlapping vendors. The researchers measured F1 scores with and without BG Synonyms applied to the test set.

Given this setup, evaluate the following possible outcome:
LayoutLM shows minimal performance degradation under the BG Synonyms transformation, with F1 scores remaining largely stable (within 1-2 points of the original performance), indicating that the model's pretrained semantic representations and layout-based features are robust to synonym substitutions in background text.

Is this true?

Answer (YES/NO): YES